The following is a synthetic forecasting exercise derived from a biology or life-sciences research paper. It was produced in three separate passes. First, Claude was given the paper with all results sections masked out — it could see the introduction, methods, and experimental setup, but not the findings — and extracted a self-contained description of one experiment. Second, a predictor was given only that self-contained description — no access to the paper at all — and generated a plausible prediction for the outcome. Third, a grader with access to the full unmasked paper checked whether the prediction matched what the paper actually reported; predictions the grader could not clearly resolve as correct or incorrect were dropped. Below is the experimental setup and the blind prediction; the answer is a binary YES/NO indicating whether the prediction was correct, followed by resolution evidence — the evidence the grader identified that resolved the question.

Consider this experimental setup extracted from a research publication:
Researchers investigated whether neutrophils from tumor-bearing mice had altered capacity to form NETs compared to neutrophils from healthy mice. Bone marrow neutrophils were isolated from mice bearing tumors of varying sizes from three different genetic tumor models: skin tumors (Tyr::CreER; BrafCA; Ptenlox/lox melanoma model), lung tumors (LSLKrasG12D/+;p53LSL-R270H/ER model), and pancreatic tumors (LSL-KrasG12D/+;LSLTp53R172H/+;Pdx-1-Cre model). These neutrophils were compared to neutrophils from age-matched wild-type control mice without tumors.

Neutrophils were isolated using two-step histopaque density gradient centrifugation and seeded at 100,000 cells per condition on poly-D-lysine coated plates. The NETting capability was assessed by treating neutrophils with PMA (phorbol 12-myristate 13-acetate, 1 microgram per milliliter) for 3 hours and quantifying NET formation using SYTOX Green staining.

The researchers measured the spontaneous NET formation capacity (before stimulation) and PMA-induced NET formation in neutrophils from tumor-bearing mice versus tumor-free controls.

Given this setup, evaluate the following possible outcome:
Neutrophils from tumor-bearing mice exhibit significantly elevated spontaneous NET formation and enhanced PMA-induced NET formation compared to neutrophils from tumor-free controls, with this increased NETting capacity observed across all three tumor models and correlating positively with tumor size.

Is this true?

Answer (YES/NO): NO